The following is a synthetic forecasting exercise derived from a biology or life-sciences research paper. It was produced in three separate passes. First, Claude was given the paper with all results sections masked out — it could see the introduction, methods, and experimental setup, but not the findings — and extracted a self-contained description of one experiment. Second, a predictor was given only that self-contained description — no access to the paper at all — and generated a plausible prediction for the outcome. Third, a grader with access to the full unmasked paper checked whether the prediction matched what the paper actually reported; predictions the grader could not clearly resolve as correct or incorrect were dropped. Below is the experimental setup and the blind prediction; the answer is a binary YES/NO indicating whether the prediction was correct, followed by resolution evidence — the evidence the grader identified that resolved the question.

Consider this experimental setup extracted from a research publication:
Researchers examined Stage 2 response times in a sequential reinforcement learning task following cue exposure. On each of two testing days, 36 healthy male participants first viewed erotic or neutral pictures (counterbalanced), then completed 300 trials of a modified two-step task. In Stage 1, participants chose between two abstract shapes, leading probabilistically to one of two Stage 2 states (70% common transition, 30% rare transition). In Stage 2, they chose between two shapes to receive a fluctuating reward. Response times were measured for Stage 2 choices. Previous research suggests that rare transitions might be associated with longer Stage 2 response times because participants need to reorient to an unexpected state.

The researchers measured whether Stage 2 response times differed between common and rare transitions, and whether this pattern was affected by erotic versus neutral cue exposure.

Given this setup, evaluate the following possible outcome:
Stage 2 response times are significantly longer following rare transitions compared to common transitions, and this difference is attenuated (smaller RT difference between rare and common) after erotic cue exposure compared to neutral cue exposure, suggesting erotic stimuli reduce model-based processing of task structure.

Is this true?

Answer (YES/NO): NO